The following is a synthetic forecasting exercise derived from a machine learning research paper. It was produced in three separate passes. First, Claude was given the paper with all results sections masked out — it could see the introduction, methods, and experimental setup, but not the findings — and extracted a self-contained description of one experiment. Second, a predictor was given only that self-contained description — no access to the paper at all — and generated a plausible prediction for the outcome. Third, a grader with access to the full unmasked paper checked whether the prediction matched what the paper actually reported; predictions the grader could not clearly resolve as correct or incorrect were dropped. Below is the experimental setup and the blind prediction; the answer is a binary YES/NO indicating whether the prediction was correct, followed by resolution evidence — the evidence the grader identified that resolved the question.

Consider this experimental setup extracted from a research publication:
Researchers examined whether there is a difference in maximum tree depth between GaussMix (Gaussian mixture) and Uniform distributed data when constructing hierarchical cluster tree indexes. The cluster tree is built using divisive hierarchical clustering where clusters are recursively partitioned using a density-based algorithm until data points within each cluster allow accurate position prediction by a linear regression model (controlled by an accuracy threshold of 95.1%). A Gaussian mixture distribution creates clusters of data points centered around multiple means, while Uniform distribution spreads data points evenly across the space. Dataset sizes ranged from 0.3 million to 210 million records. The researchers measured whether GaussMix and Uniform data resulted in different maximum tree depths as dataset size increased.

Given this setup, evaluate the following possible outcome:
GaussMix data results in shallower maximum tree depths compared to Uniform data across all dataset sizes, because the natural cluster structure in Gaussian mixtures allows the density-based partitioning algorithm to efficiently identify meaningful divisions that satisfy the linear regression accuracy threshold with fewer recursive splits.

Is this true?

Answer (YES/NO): NO